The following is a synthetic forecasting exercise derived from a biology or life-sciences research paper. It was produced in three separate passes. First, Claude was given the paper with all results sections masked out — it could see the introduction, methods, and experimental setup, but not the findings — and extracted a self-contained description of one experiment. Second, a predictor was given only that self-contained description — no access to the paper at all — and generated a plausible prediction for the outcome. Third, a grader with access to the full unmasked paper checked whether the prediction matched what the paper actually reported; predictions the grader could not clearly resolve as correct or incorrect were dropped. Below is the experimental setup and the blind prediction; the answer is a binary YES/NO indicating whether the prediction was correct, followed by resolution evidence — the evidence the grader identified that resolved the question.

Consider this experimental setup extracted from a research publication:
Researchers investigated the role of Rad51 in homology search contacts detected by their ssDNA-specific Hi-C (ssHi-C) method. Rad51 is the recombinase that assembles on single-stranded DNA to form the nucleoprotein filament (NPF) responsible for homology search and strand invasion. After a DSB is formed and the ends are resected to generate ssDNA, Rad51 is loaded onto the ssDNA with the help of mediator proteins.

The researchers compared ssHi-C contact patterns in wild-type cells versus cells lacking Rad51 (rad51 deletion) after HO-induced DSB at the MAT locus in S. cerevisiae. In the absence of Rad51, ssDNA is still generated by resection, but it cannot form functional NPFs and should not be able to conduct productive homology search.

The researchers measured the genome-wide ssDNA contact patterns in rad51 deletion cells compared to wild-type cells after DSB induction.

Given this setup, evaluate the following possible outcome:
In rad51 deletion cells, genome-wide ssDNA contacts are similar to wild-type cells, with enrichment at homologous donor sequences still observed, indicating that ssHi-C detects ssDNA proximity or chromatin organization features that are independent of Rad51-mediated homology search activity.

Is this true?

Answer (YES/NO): NO